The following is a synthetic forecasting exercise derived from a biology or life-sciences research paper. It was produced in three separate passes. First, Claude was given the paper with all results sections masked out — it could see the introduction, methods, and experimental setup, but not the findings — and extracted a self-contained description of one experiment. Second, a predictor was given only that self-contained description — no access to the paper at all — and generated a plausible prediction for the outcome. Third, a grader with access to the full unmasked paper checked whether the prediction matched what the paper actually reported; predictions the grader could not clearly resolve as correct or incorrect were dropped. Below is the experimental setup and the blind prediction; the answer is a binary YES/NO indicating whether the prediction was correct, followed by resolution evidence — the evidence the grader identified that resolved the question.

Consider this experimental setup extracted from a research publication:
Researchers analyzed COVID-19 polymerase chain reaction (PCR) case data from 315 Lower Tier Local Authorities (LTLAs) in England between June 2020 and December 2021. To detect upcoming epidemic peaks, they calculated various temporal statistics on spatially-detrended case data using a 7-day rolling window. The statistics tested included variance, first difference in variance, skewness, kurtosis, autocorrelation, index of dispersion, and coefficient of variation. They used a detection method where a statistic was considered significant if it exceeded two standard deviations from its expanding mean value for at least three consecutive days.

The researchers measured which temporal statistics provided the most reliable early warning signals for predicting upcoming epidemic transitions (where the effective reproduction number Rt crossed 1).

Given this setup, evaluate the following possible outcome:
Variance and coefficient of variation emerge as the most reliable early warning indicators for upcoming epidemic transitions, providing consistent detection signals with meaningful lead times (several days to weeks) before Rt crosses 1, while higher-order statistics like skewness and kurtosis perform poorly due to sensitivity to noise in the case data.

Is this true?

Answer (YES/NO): NO